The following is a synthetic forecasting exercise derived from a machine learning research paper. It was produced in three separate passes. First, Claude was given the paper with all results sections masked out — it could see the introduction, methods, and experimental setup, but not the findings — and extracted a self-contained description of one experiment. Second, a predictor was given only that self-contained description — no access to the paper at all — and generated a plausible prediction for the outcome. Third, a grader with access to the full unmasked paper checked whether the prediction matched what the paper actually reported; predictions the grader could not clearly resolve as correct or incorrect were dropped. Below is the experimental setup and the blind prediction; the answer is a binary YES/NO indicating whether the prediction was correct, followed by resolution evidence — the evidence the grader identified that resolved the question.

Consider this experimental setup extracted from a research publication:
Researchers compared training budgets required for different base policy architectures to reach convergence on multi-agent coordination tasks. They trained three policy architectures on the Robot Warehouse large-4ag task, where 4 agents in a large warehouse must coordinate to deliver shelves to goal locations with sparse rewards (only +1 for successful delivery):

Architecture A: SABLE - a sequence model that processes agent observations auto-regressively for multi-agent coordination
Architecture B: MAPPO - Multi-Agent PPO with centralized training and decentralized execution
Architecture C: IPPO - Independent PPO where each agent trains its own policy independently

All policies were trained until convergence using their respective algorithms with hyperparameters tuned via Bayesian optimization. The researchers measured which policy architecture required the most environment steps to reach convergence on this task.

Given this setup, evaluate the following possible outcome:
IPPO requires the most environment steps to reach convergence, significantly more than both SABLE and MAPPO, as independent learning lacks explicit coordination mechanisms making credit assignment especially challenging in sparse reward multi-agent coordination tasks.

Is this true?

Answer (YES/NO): NO